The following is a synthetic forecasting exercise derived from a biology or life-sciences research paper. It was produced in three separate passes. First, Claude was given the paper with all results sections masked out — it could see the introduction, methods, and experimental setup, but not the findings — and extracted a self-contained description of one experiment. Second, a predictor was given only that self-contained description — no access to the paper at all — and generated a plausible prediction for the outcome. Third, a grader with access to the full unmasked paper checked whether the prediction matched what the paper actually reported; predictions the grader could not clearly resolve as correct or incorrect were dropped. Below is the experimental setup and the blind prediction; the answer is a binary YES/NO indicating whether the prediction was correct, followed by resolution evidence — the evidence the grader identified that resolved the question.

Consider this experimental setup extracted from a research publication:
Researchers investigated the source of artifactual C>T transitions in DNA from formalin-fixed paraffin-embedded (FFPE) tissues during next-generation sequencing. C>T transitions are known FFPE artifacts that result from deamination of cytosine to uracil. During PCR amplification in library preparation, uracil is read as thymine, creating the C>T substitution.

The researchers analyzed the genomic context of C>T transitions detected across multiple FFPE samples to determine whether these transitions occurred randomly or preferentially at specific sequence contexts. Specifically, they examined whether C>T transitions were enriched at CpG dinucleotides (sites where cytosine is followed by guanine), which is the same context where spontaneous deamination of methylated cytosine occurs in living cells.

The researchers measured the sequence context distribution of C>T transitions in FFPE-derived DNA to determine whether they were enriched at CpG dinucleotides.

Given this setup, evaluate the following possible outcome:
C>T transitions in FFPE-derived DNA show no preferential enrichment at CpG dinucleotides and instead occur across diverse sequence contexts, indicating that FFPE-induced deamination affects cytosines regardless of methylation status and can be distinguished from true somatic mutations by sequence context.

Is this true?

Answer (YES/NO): NO